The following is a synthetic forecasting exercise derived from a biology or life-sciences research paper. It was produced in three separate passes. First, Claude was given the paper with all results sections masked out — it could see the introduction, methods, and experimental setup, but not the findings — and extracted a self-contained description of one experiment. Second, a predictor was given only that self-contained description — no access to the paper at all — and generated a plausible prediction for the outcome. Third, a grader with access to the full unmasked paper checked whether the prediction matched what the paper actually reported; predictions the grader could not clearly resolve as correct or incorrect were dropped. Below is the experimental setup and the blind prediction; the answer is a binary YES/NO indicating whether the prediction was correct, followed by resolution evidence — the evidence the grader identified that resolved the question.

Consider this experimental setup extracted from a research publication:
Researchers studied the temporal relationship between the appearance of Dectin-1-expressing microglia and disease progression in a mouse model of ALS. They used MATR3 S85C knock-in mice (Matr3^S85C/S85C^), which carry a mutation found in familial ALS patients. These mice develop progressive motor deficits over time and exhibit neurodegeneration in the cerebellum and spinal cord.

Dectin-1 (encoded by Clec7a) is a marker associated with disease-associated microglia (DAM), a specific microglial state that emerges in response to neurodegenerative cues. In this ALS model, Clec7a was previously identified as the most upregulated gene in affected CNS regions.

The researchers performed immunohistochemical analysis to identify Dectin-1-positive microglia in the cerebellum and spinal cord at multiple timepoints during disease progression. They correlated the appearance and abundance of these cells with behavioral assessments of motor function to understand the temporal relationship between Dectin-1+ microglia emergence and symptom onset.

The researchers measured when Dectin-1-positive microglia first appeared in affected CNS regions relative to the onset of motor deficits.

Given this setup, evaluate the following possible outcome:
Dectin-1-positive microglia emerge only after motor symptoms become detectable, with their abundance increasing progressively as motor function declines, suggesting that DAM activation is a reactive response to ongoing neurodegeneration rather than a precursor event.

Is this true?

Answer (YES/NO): NO